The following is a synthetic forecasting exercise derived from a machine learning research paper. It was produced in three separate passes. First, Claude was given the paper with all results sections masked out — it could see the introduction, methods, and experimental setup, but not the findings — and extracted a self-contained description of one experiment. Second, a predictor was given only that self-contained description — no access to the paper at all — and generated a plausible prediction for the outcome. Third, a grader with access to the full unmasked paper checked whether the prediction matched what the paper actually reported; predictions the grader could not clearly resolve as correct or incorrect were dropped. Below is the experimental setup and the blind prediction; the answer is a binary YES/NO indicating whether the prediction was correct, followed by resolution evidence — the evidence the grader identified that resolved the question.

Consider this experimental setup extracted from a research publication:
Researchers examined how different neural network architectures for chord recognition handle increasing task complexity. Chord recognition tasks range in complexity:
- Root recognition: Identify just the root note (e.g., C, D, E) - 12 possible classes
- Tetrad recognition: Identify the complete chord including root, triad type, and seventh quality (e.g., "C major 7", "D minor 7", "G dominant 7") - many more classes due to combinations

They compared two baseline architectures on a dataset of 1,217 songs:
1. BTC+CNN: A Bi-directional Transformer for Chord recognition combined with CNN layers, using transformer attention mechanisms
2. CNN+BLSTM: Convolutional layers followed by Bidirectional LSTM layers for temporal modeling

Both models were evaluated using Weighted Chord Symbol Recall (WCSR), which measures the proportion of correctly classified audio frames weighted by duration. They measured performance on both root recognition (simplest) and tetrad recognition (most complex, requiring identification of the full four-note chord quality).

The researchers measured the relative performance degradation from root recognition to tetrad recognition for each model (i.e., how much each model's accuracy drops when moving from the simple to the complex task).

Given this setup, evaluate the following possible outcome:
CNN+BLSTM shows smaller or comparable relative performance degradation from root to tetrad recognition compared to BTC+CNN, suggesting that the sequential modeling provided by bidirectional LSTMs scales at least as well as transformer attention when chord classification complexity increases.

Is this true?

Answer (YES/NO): YES